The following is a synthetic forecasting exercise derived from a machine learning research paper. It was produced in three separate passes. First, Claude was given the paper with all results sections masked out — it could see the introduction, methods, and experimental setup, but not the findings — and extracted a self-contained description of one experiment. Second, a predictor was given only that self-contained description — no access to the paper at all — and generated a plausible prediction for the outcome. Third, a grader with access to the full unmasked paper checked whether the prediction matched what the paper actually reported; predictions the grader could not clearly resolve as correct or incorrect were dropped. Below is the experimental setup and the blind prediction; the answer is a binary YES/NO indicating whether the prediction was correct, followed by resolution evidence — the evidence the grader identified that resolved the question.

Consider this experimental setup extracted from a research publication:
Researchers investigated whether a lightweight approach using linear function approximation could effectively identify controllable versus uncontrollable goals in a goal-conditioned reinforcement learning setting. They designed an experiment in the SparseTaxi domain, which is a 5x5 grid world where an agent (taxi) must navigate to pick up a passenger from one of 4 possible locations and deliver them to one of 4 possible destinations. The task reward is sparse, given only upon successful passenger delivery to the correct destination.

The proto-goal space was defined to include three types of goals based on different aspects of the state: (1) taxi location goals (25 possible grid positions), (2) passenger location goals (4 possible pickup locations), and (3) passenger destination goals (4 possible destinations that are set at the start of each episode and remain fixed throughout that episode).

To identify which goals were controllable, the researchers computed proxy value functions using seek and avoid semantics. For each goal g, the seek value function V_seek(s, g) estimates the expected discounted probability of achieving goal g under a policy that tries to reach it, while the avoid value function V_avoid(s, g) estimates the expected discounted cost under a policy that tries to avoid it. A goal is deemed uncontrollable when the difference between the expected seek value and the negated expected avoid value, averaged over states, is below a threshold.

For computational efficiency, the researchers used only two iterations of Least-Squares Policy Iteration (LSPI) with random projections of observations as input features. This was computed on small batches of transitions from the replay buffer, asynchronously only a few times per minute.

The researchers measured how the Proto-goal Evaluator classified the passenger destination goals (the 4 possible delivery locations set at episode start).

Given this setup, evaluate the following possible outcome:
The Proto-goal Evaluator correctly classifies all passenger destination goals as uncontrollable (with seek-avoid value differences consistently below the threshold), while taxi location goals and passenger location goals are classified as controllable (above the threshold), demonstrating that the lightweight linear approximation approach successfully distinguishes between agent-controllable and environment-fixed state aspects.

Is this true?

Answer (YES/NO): YES